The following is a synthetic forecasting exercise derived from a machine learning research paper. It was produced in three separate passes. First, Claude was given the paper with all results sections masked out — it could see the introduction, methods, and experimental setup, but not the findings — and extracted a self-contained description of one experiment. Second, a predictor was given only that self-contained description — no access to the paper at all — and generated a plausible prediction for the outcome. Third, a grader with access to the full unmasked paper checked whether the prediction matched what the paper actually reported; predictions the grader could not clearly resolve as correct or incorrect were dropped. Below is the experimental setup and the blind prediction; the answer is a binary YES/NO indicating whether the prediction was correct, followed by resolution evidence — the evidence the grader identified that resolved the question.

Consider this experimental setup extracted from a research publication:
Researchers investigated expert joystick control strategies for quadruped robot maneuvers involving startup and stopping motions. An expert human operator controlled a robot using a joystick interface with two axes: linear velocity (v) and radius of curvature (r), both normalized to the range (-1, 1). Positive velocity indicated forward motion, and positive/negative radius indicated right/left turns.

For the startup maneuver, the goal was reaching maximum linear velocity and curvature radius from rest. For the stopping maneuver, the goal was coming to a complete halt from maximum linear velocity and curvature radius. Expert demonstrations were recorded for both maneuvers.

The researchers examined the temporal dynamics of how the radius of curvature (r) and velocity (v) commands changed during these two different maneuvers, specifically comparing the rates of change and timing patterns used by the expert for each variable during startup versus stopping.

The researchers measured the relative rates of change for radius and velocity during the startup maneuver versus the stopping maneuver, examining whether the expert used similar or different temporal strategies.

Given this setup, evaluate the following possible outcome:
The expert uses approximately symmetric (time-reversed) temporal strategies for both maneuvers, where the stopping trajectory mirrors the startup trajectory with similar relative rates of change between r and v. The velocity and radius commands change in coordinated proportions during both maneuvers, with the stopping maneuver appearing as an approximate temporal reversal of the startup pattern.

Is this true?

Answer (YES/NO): NO